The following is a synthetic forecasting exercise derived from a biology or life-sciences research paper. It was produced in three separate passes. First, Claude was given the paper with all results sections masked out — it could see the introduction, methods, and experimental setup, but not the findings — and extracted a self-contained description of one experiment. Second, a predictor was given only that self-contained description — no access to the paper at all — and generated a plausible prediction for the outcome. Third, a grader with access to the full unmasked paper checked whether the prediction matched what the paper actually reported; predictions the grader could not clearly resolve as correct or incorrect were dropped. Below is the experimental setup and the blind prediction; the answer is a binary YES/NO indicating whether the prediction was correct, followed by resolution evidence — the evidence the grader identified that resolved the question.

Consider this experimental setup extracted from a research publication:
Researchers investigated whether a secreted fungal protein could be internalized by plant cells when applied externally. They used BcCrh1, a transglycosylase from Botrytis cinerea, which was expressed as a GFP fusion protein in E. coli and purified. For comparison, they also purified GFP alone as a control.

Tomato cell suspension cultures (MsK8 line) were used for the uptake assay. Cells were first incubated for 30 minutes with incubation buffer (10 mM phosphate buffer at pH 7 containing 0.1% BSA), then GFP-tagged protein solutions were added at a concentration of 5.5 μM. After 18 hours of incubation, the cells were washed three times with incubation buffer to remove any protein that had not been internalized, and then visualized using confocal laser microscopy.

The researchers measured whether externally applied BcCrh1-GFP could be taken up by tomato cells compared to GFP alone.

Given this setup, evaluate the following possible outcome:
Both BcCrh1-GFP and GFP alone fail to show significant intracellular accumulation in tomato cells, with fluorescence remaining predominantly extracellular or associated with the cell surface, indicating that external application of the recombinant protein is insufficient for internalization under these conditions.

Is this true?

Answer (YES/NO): NO